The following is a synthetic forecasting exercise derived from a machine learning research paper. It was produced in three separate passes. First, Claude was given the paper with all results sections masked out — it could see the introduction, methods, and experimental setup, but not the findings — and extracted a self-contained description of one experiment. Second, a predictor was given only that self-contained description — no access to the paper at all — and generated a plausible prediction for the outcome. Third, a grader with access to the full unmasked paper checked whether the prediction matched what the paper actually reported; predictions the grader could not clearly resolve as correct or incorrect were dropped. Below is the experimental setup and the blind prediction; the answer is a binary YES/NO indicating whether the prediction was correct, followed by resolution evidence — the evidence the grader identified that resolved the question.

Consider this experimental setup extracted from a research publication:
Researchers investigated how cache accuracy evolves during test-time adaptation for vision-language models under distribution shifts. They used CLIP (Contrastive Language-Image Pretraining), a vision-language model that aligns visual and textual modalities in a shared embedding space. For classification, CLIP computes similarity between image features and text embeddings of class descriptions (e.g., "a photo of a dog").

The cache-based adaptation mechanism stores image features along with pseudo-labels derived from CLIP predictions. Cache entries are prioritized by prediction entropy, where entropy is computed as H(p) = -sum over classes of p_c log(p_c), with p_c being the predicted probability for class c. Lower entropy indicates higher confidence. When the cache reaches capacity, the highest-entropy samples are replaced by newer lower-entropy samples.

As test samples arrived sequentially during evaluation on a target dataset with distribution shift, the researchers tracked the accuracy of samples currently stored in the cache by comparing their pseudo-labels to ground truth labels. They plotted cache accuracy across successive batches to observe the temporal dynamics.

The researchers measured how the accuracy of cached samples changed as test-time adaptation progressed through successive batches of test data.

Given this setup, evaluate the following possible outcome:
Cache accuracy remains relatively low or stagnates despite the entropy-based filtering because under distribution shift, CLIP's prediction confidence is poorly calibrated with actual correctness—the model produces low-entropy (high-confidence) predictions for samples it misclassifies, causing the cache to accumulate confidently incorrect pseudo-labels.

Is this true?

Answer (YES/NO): NO